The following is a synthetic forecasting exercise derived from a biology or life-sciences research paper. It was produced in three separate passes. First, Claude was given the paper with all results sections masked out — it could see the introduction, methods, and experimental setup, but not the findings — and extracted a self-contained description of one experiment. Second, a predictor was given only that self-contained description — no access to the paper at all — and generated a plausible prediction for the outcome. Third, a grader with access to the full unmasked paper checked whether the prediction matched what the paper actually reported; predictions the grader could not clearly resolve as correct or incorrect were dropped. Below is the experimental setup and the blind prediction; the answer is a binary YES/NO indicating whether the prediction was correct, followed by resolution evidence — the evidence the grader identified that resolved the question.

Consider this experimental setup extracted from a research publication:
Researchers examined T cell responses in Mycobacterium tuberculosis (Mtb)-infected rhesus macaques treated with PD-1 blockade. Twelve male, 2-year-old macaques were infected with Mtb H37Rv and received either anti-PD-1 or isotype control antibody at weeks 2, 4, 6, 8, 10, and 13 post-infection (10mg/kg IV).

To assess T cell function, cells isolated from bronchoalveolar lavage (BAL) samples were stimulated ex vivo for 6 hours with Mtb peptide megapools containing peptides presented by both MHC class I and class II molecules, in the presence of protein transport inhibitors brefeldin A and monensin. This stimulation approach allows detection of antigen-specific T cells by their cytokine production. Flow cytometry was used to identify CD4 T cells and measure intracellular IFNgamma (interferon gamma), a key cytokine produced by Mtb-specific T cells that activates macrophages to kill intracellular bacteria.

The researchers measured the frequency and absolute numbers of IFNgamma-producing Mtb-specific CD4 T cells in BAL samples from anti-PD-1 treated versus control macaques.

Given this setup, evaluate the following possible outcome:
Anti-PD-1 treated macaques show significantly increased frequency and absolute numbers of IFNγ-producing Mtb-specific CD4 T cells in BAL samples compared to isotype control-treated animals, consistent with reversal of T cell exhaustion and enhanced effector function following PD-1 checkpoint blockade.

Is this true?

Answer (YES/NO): NO